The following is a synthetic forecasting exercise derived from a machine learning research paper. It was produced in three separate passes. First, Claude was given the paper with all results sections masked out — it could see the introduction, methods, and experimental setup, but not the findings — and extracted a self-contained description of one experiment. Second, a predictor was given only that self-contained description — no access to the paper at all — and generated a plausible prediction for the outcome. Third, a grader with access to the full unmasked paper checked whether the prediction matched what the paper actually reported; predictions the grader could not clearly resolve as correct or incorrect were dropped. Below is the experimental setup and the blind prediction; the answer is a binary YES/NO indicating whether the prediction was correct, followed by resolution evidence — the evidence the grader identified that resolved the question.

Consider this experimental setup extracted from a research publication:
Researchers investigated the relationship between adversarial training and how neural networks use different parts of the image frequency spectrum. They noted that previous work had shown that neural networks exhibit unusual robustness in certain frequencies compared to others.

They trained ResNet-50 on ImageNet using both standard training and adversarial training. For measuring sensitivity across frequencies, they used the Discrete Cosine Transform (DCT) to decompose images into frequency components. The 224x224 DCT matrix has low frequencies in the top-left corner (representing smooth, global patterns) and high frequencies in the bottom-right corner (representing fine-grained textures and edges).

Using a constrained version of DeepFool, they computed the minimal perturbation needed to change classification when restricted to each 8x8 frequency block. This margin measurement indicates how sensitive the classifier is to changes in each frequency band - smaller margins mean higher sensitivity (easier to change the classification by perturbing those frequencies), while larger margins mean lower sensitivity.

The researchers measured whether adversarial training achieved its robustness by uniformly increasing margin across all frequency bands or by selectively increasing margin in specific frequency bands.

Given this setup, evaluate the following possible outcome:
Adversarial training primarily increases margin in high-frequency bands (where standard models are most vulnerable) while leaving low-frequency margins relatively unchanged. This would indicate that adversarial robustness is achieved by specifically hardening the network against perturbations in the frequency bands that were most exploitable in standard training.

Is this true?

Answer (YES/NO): NO